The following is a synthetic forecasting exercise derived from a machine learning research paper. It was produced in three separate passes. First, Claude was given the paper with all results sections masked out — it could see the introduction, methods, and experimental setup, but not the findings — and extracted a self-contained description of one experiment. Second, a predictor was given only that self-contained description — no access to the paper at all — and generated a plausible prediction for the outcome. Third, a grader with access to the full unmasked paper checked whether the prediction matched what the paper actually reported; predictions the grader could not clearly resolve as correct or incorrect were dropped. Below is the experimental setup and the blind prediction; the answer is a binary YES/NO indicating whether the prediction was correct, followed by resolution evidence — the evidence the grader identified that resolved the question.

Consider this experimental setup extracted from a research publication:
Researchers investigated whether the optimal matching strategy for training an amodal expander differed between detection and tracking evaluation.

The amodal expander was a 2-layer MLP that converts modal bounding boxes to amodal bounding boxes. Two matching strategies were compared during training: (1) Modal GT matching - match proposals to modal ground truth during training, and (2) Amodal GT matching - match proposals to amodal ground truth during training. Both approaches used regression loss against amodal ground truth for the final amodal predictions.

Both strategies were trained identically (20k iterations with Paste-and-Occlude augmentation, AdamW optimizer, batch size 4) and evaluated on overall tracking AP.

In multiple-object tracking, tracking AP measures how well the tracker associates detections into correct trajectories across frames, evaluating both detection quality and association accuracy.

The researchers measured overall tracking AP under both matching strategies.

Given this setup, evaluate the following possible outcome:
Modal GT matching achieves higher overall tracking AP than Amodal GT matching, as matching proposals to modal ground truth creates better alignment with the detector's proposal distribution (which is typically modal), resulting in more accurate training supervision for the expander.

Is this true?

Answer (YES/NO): YES